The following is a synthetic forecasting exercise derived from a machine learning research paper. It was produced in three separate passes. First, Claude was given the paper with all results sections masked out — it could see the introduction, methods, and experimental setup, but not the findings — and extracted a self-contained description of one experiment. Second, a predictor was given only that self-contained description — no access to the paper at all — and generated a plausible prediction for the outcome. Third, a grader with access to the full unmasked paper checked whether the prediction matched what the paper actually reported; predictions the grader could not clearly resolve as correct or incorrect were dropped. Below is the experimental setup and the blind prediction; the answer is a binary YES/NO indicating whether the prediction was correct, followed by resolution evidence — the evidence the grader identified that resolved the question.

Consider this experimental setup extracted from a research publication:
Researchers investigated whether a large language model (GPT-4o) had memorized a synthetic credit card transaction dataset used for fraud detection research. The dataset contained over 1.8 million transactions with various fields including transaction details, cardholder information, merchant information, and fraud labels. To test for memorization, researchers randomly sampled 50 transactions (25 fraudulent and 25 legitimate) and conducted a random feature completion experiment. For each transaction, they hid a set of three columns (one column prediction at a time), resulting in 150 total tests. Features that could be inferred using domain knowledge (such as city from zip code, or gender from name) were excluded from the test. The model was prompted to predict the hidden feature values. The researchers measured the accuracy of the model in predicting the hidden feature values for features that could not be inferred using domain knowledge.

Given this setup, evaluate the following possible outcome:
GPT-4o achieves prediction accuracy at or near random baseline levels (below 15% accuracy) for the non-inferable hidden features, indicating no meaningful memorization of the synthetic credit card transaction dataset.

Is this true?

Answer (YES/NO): YES